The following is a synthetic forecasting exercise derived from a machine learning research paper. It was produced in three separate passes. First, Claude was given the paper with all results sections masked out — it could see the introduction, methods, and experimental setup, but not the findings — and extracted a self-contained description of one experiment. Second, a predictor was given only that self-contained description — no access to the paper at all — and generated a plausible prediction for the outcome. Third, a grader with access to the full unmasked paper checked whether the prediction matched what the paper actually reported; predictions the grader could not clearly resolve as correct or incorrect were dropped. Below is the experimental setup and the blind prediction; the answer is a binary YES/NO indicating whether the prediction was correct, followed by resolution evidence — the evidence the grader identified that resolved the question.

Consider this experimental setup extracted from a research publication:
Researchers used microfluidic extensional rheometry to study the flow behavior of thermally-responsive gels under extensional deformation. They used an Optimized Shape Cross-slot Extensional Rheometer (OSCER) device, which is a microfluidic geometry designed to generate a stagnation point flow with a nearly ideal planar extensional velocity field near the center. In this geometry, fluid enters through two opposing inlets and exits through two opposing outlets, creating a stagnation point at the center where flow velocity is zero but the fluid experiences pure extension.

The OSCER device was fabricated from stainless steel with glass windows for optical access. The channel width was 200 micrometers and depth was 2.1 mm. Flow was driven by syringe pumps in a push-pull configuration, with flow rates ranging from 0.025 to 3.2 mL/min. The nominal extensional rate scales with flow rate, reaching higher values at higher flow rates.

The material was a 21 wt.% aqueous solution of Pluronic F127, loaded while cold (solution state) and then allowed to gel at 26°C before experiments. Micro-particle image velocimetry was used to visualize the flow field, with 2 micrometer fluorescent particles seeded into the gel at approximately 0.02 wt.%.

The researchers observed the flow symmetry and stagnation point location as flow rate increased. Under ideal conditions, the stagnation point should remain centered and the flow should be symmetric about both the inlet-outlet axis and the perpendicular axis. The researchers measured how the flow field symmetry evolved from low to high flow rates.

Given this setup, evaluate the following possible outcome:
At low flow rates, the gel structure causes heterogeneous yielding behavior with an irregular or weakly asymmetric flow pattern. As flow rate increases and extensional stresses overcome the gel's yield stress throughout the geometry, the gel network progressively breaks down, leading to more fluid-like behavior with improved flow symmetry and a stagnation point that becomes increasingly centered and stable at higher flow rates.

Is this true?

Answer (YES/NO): NO